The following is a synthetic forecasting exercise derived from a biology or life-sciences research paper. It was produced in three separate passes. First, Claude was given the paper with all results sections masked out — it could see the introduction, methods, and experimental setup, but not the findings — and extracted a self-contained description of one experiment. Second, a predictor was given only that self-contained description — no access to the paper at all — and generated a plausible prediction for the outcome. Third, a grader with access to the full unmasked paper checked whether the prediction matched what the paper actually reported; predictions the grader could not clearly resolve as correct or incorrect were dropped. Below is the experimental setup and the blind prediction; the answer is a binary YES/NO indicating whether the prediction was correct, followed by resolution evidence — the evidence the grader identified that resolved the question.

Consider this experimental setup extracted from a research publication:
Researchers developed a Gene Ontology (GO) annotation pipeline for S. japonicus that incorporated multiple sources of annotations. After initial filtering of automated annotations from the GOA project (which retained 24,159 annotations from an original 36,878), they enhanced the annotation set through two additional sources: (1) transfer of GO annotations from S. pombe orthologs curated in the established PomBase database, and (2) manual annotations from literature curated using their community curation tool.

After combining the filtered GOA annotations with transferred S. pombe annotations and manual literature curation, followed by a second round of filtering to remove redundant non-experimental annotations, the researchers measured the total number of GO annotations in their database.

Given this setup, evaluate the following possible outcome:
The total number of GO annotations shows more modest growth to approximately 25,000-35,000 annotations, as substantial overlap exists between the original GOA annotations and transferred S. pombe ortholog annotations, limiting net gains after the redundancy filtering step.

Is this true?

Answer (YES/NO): YES